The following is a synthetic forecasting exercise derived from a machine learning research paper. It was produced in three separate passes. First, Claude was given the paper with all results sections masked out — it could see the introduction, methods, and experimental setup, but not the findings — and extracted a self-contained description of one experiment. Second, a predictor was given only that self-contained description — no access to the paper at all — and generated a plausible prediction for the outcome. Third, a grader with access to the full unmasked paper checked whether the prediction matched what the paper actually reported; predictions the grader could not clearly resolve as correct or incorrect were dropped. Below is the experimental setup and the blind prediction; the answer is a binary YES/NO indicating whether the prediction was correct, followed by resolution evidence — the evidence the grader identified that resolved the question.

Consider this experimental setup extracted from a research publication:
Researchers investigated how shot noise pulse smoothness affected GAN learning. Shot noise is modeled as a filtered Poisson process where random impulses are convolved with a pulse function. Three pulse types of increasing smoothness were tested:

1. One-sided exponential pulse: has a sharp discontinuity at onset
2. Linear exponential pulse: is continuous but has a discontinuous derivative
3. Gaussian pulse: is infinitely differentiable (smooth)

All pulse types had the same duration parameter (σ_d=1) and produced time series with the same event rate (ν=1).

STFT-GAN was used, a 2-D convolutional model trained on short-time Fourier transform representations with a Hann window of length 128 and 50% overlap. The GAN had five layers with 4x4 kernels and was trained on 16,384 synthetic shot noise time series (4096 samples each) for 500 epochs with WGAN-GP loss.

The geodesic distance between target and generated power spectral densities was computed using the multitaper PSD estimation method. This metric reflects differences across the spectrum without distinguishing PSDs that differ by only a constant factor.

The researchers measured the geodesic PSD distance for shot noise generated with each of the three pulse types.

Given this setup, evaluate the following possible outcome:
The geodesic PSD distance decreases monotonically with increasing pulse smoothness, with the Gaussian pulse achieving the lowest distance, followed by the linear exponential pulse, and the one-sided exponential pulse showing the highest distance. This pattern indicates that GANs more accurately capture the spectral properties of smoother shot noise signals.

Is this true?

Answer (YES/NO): NO